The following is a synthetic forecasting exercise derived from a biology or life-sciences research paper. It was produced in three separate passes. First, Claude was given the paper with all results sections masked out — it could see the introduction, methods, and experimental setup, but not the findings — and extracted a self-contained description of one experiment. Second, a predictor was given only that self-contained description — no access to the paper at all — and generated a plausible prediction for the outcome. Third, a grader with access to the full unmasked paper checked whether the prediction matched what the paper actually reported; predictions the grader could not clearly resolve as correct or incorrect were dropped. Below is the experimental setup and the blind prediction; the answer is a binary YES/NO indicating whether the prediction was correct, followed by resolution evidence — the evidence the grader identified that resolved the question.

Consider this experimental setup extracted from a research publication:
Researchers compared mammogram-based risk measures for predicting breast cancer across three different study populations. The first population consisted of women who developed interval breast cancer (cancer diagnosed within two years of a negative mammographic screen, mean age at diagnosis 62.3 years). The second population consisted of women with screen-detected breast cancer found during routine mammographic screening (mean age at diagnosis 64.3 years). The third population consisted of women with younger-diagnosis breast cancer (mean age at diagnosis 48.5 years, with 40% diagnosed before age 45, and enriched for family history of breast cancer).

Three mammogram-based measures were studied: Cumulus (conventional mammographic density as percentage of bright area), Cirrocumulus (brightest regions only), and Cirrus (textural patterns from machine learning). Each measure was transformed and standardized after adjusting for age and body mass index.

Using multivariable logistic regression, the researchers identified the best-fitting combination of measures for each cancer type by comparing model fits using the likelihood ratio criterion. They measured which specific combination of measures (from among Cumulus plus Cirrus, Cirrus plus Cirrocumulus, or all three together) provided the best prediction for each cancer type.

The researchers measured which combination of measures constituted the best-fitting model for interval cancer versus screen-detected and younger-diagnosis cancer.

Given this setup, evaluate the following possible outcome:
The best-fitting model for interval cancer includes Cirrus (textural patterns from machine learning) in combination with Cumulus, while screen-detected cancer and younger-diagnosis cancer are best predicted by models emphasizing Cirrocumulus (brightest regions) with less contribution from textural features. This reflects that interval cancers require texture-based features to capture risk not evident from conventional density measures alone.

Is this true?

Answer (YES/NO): NO